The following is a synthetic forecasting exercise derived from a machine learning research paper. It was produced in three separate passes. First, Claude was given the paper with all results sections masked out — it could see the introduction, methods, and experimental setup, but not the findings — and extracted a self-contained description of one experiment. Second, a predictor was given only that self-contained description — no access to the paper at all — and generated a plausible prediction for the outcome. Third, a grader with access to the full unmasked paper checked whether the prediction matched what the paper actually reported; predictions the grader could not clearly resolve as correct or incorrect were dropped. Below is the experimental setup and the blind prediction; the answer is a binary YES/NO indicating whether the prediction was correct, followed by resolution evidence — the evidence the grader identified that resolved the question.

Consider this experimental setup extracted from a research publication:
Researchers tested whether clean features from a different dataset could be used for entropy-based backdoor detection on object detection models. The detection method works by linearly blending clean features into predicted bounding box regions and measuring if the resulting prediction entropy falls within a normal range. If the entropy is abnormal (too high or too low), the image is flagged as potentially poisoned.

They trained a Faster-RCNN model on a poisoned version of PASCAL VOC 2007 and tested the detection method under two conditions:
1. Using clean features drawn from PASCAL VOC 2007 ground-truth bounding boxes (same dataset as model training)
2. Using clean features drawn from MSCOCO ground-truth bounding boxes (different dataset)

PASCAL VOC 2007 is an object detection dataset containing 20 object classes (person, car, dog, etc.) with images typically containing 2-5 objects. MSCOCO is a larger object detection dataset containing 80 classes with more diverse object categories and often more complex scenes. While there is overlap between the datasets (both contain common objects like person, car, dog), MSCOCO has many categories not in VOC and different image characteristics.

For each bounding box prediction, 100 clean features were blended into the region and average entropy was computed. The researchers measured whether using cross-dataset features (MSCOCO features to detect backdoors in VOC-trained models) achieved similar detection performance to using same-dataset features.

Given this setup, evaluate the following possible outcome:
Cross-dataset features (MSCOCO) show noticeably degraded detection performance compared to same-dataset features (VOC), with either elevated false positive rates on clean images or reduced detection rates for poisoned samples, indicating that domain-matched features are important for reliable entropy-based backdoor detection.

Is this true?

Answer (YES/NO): NO